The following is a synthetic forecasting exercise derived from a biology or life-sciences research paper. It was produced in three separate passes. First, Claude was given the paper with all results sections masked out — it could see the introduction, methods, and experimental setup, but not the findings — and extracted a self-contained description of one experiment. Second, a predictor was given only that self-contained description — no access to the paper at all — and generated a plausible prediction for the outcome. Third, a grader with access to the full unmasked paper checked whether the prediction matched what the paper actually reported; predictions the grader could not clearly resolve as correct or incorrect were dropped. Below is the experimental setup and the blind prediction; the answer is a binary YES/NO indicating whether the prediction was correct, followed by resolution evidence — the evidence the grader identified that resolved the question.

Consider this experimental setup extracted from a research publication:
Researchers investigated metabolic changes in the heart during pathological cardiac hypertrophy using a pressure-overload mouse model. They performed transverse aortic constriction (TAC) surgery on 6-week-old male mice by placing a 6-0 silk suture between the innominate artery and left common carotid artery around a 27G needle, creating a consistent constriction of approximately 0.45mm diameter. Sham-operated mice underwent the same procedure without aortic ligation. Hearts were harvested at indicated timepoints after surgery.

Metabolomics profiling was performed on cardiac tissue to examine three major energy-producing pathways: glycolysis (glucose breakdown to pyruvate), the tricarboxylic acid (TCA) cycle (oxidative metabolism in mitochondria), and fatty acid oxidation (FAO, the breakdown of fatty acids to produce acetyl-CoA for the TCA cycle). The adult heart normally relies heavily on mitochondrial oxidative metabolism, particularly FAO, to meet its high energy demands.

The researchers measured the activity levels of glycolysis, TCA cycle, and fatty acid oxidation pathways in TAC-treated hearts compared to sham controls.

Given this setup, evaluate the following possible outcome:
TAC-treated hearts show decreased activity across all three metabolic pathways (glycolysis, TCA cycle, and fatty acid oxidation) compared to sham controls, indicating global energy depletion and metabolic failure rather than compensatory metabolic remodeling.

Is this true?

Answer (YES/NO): NO